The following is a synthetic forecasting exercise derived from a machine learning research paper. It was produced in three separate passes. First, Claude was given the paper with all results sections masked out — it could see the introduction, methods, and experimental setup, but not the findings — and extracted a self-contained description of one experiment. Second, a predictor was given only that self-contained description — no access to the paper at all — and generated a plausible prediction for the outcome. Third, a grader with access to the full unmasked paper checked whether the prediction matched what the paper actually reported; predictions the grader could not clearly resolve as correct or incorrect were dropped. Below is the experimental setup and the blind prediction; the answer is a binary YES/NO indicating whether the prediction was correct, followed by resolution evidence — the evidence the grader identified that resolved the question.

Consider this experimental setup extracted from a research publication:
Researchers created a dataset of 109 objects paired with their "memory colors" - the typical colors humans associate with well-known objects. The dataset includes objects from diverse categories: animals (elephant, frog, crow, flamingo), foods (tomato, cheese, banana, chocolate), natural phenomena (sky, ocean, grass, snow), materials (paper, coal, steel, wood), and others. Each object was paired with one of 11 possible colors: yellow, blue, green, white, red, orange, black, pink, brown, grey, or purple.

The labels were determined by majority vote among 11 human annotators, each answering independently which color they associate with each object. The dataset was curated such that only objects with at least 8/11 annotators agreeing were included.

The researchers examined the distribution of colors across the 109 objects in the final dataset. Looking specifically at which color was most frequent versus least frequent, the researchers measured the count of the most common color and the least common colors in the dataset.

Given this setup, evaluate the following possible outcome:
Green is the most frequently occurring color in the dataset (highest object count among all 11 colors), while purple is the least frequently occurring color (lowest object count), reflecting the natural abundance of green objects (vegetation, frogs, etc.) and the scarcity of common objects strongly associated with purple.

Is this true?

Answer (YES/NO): NO